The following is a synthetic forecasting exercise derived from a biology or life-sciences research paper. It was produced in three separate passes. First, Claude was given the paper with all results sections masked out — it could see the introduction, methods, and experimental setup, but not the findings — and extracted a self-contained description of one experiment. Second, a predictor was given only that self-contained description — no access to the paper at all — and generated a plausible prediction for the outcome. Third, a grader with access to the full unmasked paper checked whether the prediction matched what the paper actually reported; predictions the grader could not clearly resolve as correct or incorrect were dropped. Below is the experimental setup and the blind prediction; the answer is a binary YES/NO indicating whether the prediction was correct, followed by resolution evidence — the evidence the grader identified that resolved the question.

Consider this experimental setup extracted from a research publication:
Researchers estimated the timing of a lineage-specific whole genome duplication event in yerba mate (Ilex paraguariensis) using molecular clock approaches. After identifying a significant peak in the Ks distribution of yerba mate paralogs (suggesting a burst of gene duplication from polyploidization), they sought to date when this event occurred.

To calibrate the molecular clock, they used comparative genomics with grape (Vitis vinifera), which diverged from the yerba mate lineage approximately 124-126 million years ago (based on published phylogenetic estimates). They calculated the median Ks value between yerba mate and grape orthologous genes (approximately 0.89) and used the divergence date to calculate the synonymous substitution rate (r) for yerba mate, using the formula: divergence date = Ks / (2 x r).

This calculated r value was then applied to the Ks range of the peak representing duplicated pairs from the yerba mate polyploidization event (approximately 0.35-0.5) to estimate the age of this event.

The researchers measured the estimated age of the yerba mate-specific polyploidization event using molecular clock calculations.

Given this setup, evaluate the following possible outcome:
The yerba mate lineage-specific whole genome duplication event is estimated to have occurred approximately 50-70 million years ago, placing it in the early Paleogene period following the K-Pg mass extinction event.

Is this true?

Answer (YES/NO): YES